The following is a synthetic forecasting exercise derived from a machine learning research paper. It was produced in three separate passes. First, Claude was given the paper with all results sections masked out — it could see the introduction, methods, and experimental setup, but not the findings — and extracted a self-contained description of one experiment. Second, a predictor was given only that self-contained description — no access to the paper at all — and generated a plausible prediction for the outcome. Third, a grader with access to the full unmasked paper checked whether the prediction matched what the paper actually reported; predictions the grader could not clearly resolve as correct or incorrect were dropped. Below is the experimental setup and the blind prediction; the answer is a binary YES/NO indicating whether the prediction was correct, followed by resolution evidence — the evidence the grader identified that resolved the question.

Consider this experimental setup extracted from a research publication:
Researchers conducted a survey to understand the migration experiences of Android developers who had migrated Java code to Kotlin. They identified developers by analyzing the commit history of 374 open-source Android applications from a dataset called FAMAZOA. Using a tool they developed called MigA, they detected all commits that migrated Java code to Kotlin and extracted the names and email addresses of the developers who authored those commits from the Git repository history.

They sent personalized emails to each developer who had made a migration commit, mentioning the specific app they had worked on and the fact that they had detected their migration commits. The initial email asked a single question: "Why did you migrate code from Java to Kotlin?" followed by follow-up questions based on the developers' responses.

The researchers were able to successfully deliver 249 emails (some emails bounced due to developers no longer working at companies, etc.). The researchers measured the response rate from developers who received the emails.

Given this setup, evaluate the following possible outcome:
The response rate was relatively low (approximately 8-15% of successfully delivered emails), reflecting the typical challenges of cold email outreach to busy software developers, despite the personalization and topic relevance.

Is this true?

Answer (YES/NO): NO